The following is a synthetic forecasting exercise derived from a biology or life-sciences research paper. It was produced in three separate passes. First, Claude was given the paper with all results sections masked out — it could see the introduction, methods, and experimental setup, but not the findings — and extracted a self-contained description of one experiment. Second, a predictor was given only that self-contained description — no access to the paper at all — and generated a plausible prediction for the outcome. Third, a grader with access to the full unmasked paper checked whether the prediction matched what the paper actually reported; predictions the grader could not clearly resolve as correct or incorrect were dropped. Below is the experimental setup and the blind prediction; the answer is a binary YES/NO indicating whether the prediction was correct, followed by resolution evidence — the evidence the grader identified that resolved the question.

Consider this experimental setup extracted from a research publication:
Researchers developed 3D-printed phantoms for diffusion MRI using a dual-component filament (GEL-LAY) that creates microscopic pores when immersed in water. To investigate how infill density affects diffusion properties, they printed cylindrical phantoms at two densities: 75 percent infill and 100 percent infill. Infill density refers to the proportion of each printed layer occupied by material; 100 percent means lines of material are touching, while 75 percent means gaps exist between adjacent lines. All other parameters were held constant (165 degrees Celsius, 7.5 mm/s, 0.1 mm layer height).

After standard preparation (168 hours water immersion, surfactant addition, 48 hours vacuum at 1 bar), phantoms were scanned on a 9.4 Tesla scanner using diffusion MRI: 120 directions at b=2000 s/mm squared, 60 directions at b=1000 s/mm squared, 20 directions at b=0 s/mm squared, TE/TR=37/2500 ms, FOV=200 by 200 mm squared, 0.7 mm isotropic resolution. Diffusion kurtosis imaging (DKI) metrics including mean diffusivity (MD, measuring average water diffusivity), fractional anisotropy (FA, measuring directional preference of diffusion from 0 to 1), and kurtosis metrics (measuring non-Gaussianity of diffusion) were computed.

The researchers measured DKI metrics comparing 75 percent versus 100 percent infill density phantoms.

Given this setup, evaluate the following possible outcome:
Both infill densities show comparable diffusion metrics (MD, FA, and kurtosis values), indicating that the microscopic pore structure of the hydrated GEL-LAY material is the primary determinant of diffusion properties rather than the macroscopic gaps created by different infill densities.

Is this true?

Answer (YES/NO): NO